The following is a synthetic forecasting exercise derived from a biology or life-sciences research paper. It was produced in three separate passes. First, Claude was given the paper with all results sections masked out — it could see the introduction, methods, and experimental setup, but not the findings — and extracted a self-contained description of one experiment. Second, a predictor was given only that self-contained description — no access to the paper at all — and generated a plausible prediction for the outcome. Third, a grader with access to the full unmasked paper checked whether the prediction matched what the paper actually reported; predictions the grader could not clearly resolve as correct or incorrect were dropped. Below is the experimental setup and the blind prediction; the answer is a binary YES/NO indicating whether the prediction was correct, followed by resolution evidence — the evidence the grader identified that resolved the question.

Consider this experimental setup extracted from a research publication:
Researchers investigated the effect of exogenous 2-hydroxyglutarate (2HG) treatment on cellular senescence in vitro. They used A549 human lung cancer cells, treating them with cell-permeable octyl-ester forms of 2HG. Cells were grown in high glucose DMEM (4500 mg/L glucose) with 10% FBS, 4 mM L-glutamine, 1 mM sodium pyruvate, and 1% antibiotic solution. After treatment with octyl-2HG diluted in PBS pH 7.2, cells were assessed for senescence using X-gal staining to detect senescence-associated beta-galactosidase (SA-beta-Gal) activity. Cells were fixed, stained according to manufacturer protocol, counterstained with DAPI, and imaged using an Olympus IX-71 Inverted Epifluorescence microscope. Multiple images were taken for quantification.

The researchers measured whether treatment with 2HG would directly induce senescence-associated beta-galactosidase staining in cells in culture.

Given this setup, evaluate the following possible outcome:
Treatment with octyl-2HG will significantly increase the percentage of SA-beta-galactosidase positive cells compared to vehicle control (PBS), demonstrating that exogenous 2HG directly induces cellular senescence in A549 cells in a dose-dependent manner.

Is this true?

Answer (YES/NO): NO